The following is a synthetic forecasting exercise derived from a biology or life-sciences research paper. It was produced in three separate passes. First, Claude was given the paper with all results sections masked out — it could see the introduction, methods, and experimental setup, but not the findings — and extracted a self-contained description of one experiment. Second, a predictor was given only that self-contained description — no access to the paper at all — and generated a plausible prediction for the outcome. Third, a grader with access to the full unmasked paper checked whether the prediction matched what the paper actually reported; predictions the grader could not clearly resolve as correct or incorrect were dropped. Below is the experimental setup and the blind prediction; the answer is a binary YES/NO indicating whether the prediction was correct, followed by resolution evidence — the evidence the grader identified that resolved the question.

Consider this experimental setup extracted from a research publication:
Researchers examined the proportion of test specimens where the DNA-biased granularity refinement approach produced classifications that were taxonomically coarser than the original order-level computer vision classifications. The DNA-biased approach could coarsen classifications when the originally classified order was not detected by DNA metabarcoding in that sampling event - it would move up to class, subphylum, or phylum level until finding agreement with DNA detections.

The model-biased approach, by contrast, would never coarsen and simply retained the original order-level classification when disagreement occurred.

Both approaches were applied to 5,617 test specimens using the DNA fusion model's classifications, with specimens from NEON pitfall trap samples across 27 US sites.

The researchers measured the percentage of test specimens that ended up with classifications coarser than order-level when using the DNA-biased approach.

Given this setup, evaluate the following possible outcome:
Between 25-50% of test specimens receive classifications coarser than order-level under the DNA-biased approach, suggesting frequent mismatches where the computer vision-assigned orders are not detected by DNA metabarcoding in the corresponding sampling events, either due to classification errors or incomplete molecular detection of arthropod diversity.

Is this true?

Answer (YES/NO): NO